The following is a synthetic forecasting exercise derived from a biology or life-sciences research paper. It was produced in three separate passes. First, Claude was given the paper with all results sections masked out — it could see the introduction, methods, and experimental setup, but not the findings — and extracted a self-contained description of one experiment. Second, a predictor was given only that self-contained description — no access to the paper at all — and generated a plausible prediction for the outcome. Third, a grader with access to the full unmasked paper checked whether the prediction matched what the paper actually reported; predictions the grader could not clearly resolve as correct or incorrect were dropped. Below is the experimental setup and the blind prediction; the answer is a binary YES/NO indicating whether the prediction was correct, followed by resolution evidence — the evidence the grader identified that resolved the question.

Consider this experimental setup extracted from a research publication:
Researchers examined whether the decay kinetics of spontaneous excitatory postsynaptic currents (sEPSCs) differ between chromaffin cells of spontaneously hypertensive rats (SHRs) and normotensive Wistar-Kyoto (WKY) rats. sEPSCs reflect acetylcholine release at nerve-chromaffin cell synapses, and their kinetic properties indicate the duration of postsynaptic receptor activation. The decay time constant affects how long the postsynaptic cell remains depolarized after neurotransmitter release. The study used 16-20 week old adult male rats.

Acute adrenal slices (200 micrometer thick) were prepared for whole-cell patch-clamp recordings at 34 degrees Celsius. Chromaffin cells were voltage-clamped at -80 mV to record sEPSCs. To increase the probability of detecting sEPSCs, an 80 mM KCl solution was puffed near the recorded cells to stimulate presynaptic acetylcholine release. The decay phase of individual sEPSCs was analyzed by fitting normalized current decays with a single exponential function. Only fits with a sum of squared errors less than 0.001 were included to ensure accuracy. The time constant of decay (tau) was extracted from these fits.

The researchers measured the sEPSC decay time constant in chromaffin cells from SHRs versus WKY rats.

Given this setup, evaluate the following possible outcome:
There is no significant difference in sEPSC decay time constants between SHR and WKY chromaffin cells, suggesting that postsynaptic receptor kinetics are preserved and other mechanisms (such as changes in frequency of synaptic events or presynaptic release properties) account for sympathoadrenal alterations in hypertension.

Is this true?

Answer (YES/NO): NO